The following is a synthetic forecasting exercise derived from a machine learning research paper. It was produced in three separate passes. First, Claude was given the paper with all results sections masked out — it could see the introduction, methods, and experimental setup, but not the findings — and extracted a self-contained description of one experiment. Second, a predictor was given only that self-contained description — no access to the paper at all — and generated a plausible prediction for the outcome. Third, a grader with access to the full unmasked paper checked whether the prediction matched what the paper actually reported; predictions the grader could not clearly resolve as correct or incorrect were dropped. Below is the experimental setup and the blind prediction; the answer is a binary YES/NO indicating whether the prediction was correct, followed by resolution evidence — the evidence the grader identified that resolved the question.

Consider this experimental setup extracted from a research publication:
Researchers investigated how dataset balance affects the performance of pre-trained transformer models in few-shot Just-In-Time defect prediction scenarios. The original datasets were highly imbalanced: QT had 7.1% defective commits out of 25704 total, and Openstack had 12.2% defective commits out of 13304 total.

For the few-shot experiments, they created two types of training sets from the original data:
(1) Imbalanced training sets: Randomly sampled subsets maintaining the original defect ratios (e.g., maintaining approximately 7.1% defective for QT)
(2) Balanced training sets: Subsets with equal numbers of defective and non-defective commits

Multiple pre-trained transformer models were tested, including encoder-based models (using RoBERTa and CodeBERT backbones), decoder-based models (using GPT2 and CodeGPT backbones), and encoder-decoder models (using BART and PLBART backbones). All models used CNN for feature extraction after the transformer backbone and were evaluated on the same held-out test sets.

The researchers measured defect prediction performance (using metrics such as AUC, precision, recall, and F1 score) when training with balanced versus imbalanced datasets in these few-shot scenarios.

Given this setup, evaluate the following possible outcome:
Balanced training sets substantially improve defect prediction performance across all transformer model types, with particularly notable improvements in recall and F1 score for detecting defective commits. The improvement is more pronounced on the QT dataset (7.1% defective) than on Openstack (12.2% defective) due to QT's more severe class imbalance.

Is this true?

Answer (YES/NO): NO